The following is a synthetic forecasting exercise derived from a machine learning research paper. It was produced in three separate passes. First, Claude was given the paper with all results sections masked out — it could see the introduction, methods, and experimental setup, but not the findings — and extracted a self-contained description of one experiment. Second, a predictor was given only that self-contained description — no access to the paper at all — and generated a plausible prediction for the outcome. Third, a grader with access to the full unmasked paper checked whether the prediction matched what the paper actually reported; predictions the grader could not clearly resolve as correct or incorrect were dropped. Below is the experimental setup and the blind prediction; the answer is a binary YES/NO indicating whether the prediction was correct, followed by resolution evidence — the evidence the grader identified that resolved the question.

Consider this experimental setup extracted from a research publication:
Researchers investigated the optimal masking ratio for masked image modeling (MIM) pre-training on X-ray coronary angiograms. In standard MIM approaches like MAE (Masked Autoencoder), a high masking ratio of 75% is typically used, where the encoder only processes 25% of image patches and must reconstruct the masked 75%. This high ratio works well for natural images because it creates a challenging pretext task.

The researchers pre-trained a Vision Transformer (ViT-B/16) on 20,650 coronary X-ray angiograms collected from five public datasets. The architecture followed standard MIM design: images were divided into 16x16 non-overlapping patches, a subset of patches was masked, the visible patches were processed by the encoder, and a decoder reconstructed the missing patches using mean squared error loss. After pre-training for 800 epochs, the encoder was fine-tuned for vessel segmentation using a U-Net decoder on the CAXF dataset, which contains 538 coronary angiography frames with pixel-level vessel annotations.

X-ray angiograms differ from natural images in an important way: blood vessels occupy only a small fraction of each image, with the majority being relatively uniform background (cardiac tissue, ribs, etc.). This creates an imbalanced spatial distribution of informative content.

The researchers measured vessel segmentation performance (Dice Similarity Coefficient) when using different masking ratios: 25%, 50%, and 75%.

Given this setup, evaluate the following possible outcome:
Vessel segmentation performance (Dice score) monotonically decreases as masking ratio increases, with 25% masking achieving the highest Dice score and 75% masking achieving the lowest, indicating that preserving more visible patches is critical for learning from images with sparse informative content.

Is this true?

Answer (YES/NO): NO